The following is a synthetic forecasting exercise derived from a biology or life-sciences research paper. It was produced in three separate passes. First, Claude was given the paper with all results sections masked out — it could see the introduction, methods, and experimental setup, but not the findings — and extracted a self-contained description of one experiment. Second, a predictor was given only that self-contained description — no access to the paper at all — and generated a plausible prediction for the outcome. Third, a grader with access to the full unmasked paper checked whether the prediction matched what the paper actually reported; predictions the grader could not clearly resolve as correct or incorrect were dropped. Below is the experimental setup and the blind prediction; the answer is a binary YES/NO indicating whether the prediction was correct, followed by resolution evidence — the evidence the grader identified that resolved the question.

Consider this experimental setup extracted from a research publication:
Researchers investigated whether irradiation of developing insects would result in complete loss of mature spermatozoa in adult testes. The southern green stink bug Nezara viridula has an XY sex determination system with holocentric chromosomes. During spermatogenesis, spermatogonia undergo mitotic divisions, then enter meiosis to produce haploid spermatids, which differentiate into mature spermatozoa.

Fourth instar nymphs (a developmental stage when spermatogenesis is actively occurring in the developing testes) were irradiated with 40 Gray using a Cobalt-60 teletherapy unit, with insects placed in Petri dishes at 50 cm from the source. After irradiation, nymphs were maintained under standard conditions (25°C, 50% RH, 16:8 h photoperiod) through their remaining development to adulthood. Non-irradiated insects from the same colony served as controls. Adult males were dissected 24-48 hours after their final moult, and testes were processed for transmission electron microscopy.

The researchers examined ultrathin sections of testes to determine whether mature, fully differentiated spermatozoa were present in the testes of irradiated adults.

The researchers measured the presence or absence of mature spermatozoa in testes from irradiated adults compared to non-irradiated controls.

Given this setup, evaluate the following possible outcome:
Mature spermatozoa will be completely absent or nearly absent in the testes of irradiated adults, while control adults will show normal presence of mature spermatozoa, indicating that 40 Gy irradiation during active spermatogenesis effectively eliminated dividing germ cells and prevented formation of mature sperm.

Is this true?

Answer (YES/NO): NO